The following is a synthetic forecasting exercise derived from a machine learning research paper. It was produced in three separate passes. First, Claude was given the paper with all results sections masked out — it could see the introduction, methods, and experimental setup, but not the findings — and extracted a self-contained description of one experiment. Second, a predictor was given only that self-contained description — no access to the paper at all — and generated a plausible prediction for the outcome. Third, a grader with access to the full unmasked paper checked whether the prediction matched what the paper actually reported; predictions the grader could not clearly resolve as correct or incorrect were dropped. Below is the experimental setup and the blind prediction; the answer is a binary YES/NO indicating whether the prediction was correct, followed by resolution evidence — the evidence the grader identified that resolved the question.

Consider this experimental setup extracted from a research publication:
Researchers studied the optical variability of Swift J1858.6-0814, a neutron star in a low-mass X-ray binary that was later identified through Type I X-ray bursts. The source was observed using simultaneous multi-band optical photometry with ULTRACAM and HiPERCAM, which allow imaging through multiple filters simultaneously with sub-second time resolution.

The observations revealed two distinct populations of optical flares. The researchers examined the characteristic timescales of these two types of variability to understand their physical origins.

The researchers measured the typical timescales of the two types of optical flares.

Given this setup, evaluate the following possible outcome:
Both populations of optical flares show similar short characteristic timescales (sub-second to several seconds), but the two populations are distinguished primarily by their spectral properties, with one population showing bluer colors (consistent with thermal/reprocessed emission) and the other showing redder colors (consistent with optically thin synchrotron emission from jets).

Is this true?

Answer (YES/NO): NO